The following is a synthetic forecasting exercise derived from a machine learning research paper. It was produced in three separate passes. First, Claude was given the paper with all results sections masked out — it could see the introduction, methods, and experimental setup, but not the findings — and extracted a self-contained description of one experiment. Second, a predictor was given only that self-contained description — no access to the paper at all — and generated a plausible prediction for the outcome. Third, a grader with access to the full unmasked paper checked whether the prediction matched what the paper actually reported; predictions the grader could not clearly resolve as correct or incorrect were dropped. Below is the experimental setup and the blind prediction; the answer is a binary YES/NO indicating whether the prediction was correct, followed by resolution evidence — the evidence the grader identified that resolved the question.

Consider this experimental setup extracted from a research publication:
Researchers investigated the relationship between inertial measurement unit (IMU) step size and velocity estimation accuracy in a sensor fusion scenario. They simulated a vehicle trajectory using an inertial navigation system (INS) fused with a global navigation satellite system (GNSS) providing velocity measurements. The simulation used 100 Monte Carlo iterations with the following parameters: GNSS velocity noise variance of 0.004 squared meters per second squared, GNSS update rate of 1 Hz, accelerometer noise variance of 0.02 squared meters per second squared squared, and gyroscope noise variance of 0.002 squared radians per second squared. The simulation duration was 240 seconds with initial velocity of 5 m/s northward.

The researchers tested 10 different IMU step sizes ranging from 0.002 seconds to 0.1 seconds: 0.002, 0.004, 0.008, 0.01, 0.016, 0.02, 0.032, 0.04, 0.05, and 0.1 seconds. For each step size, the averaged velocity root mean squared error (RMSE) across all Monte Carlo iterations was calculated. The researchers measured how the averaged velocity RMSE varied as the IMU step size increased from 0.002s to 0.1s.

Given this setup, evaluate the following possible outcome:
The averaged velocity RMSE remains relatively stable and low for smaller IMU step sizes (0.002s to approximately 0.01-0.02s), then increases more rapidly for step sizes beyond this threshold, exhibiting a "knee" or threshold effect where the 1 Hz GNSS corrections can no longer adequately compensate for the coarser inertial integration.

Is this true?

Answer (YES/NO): NO